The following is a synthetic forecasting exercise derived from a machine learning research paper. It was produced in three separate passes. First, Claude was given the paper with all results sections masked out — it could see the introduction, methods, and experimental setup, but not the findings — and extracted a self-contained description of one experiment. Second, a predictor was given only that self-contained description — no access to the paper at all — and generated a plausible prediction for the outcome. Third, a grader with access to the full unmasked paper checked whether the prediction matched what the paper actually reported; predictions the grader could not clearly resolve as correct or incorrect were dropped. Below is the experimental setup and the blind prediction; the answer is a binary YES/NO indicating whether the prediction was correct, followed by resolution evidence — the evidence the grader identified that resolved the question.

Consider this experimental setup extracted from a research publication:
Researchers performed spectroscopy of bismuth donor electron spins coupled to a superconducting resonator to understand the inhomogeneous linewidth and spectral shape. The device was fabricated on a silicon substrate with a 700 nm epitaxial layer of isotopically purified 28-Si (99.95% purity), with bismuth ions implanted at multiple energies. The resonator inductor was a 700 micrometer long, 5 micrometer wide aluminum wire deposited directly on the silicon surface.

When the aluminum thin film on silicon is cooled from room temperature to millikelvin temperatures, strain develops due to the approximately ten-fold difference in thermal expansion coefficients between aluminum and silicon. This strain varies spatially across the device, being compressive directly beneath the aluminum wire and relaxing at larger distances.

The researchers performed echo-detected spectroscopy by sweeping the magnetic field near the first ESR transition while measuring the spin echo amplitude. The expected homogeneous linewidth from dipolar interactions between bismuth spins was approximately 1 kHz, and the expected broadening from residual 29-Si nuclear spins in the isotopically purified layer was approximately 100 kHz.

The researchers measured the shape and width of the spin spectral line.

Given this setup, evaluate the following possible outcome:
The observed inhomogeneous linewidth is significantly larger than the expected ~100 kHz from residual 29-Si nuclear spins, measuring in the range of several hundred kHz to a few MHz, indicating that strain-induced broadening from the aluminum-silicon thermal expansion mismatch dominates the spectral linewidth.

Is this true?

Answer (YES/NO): NO